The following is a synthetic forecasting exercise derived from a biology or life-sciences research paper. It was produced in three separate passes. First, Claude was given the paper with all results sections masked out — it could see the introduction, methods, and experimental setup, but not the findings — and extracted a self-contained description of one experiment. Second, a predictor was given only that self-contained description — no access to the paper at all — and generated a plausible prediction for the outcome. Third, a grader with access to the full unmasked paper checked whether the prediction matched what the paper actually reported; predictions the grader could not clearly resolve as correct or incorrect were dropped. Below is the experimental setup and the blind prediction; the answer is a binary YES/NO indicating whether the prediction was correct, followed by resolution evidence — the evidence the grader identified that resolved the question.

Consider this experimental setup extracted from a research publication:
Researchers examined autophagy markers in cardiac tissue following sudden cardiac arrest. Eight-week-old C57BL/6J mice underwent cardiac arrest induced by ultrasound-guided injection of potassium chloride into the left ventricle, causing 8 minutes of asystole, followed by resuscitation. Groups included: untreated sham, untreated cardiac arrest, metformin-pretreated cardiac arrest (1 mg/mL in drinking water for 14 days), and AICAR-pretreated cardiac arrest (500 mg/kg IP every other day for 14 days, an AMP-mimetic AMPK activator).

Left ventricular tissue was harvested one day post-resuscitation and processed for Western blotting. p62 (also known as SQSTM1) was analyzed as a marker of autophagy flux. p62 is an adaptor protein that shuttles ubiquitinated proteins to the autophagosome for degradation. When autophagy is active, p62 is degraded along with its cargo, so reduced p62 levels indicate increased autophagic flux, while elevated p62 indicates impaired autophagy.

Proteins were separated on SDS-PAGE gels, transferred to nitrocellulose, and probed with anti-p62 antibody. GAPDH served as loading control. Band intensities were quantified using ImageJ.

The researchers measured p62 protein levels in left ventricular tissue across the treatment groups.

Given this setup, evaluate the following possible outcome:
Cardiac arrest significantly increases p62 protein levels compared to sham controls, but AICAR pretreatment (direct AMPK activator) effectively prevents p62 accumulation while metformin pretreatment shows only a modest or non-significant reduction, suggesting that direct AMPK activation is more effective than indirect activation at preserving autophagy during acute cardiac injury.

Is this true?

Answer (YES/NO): NO